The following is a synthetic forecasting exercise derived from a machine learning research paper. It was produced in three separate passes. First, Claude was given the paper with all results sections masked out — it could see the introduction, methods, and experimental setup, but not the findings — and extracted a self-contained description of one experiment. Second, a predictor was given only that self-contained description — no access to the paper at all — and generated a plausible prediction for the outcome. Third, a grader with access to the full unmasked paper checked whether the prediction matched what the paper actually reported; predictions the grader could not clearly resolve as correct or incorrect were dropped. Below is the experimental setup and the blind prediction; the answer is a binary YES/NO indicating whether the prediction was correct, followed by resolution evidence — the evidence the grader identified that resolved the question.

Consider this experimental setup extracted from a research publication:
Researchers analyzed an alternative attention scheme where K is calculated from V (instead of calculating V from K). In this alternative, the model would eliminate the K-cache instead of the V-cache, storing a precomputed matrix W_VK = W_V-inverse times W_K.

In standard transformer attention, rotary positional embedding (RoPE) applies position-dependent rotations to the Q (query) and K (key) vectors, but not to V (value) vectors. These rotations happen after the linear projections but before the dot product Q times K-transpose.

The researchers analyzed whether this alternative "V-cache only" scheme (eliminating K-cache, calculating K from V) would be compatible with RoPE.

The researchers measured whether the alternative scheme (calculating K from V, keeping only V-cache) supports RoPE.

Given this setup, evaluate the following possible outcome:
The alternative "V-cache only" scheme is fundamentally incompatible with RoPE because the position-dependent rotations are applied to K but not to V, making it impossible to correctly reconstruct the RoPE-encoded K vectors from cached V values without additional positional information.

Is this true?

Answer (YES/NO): YES